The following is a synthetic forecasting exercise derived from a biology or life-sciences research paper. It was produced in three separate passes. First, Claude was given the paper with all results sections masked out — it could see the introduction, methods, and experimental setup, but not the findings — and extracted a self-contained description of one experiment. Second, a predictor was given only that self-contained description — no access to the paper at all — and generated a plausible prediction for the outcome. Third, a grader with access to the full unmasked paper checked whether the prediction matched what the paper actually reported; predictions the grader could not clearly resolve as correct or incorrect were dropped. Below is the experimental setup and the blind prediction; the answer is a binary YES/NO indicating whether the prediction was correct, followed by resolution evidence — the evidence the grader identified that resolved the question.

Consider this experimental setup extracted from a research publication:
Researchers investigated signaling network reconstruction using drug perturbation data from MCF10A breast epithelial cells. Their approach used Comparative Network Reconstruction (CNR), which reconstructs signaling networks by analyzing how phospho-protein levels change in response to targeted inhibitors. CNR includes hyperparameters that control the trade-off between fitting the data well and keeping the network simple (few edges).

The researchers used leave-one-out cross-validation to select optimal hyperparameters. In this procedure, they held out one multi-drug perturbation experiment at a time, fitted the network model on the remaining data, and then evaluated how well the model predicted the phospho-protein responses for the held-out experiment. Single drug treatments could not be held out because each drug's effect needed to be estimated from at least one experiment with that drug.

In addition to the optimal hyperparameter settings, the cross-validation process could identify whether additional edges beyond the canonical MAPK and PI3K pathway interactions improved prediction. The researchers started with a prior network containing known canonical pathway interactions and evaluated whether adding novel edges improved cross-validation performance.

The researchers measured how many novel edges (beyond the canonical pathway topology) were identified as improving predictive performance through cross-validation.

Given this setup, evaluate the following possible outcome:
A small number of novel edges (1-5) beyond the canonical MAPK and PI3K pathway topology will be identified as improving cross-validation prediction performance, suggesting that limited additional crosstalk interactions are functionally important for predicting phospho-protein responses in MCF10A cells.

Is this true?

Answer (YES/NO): YES